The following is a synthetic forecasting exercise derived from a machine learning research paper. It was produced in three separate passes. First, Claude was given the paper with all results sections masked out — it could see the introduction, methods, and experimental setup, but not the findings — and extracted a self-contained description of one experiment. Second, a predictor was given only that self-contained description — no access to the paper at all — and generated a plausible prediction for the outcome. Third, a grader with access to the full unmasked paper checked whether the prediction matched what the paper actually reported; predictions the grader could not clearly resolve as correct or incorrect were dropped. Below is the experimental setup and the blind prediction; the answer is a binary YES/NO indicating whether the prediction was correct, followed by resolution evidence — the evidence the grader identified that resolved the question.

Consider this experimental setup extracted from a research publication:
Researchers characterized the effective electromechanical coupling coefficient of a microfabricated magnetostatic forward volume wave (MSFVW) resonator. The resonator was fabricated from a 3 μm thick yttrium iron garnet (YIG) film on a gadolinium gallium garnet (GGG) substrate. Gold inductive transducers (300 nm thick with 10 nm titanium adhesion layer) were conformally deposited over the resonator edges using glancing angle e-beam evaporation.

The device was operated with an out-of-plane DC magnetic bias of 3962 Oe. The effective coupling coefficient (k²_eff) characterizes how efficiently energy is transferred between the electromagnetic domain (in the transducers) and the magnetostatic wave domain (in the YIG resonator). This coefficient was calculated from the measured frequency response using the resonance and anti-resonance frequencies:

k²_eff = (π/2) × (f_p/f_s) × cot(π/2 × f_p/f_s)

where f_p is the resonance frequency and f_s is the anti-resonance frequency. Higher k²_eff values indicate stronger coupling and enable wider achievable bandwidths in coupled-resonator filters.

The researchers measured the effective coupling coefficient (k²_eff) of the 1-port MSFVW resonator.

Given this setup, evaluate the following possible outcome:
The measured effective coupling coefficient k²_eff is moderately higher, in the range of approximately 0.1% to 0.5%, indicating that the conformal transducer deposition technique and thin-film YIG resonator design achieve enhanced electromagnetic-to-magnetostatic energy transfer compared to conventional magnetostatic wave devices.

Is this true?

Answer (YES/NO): NO